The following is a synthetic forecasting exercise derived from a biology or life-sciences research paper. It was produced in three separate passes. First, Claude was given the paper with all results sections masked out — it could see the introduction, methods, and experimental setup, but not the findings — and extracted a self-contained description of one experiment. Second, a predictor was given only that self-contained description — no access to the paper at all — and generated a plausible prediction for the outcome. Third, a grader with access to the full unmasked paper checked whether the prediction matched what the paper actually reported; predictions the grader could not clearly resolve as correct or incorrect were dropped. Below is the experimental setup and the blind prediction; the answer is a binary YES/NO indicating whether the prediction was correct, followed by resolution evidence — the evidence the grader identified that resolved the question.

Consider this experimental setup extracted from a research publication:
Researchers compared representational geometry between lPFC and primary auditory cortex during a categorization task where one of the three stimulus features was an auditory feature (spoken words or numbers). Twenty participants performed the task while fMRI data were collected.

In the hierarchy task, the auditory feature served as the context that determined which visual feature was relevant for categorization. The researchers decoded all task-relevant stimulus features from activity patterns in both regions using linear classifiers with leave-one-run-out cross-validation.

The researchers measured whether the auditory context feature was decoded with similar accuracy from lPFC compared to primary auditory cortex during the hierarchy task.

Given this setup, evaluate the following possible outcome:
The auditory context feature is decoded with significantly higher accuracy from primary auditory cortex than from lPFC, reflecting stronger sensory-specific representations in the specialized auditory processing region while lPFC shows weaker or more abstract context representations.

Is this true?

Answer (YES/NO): NO